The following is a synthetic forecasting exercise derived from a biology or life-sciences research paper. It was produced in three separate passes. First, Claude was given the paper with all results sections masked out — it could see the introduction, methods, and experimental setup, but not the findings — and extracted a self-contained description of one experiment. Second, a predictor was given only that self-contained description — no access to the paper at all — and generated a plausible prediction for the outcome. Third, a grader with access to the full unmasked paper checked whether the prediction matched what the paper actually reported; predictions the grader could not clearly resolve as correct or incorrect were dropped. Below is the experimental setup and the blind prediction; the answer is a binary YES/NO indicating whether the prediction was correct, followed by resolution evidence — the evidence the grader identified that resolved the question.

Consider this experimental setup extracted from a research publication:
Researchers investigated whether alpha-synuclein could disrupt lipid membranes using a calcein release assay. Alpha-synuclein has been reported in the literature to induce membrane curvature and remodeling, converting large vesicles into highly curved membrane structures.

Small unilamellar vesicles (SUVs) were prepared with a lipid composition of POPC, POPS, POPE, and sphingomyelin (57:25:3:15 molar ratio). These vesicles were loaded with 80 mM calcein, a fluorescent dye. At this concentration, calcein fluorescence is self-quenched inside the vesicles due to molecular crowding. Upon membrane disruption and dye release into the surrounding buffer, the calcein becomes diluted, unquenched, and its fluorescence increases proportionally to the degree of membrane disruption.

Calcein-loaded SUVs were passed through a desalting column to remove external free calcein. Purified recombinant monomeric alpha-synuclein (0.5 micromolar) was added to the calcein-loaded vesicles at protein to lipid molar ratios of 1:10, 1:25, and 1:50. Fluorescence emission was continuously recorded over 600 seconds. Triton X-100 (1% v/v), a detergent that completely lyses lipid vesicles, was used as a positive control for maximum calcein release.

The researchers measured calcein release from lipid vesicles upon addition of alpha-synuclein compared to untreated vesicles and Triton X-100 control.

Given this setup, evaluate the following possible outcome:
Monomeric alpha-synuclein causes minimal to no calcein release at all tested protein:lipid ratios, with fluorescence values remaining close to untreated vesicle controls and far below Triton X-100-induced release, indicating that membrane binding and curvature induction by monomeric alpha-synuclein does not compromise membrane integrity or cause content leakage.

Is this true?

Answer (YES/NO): YES